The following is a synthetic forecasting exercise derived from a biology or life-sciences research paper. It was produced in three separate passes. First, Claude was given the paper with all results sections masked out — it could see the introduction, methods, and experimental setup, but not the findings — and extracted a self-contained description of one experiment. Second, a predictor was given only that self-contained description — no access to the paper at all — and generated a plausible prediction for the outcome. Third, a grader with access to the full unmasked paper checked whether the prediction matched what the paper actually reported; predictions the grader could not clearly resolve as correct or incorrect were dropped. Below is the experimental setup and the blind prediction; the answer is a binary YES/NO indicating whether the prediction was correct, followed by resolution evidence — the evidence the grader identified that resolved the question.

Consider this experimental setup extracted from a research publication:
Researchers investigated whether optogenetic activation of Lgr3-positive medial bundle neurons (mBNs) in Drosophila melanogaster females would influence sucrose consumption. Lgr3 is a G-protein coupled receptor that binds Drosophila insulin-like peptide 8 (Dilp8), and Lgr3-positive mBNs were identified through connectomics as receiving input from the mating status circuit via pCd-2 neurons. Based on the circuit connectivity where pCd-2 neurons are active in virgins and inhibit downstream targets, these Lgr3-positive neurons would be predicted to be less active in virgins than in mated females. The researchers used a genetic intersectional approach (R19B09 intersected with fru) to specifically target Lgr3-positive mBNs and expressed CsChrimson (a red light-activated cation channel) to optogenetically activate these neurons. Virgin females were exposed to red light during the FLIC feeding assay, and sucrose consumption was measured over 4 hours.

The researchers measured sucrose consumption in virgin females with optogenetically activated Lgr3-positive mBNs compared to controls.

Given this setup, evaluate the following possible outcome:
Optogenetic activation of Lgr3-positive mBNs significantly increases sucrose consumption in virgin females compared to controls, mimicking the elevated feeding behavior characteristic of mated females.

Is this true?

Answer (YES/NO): YES